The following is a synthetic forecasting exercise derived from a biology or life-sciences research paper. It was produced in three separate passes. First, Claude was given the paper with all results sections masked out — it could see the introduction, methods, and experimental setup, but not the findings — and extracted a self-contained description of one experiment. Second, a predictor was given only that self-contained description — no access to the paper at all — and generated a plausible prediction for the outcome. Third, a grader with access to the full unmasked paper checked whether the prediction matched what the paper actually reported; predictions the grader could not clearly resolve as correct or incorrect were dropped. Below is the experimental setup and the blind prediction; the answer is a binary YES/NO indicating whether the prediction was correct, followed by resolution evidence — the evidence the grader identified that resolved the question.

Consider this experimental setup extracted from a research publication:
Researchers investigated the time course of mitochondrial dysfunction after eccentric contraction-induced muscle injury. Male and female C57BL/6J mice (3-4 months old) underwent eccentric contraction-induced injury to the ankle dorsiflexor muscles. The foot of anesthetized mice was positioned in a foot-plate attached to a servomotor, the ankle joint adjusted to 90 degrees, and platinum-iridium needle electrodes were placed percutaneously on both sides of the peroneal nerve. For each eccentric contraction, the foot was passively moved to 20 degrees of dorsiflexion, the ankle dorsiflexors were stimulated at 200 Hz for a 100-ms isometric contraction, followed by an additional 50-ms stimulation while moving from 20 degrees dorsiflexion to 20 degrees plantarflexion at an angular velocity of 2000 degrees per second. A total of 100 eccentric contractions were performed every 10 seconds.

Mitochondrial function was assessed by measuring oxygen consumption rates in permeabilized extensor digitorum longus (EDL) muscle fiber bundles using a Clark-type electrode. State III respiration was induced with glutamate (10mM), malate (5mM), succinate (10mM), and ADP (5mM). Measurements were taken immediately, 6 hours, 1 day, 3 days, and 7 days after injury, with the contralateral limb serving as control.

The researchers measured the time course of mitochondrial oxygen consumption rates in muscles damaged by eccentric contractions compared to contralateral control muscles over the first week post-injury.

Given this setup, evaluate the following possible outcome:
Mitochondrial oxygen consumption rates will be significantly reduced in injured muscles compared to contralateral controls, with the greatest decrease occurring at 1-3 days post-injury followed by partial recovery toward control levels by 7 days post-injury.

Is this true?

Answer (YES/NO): NO